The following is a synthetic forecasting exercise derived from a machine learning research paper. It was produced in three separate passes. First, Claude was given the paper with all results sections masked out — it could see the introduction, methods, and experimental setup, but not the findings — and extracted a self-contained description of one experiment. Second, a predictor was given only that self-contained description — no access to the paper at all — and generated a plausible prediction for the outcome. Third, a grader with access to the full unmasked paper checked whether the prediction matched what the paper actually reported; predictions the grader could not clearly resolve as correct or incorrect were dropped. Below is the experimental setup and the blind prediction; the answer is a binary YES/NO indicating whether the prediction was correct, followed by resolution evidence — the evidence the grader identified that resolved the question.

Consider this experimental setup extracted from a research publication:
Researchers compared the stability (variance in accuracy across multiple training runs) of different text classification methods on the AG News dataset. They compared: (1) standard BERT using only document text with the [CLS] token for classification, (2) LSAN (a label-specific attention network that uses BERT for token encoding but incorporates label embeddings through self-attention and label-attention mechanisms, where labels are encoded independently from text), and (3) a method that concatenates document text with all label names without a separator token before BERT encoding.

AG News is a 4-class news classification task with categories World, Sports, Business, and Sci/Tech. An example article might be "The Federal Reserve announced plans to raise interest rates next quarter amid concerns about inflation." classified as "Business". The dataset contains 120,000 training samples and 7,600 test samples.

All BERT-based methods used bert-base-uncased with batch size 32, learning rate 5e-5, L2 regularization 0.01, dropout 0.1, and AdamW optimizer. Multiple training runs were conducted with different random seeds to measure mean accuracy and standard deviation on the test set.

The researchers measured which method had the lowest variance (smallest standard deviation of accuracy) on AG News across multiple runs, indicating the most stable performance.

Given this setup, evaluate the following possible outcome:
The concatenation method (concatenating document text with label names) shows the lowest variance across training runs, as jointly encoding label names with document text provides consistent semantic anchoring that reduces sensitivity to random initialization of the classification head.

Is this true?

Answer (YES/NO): YES